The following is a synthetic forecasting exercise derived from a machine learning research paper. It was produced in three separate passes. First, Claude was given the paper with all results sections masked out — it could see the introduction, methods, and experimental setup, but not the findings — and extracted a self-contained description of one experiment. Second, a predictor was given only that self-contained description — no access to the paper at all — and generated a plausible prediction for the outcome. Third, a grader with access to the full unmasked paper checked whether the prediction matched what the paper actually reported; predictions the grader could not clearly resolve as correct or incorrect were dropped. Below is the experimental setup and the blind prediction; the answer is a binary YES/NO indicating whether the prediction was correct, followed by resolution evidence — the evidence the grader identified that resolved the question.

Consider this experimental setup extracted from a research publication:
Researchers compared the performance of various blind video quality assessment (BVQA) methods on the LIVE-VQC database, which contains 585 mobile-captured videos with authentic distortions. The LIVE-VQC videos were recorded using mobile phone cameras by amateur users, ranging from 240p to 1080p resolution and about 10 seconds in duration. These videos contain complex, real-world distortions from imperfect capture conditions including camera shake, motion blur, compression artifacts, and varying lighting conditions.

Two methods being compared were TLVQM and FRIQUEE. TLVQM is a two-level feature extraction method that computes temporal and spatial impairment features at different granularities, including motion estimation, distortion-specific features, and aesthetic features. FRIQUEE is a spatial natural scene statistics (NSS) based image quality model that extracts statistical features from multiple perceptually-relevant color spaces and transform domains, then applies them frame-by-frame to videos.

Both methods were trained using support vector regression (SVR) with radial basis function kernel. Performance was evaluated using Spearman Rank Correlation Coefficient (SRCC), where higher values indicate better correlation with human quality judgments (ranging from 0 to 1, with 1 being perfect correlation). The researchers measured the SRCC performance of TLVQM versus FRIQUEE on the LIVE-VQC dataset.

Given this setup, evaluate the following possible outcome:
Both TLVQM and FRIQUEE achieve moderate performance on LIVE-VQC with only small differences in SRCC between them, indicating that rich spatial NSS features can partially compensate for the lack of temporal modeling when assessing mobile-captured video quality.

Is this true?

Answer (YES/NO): NO